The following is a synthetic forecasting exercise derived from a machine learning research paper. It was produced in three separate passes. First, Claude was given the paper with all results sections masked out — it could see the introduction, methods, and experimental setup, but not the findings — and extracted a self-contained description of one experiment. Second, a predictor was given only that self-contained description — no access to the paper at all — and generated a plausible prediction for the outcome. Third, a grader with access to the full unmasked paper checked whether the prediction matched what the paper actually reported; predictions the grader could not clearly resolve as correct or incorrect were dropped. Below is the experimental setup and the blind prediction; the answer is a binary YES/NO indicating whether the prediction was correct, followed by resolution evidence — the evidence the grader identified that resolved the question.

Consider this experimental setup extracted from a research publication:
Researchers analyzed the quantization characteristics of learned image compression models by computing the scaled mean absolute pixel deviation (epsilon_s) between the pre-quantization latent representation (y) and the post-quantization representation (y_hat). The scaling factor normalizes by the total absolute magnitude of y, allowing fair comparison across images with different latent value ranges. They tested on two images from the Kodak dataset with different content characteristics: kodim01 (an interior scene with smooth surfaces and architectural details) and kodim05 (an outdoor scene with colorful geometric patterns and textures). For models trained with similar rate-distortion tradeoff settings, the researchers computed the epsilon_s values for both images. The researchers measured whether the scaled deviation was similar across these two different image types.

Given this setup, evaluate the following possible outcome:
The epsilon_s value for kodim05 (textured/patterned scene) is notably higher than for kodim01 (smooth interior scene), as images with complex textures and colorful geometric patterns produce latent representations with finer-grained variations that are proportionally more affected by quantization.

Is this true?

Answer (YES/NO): NO